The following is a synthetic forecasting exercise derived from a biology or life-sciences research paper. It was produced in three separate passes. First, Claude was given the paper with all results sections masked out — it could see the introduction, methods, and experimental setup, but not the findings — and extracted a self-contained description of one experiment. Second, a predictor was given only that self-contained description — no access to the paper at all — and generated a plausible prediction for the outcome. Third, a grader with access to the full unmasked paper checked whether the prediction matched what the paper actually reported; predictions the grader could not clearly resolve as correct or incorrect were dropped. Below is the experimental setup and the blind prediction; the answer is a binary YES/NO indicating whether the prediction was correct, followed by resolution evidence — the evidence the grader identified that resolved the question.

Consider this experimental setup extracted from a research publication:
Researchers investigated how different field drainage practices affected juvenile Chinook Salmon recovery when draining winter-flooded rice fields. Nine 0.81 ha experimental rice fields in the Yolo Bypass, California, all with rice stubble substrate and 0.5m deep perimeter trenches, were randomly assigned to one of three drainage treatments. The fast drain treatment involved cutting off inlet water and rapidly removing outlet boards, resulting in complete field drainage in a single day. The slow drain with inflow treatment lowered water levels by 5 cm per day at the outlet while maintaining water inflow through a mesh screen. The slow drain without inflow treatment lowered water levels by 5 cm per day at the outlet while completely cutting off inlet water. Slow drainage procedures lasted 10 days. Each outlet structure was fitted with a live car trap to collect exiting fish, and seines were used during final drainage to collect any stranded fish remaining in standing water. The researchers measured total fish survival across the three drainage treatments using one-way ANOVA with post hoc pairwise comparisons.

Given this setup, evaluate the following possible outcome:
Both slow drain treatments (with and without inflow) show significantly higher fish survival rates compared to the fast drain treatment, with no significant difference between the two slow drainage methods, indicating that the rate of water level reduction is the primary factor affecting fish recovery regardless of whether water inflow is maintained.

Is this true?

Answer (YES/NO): NO